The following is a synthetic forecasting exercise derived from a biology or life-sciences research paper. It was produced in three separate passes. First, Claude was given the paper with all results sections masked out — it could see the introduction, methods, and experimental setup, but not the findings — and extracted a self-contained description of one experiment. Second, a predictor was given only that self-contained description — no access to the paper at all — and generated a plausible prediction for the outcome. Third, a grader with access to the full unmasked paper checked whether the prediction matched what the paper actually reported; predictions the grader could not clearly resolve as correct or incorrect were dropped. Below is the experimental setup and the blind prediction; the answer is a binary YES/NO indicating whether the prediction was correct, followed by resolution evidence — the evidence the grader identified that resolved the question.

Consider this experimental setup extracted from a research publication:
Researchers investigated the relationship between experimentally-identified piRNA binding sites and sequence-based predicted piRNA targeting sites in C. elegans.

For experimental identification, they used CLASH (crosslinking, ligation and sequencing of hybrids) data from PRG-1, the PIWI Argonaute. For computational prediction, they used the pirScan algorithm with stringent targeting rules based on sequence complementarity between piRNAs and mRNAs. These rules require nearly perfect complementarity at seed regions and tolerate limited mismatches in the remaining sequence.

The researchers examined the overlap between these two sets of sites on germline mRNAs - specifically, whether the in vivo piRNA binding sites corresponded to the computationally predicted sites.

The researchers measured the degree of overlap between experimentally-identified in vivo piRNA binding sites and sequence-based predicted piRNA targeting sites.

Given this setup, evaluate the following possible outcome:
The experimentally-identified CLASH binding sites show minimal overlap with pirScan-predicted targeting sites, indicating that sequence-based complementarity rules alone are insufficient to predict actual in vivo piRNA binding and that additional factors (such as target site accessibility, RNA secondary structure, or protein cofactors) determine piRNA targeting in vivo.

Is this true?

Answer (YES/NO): YES